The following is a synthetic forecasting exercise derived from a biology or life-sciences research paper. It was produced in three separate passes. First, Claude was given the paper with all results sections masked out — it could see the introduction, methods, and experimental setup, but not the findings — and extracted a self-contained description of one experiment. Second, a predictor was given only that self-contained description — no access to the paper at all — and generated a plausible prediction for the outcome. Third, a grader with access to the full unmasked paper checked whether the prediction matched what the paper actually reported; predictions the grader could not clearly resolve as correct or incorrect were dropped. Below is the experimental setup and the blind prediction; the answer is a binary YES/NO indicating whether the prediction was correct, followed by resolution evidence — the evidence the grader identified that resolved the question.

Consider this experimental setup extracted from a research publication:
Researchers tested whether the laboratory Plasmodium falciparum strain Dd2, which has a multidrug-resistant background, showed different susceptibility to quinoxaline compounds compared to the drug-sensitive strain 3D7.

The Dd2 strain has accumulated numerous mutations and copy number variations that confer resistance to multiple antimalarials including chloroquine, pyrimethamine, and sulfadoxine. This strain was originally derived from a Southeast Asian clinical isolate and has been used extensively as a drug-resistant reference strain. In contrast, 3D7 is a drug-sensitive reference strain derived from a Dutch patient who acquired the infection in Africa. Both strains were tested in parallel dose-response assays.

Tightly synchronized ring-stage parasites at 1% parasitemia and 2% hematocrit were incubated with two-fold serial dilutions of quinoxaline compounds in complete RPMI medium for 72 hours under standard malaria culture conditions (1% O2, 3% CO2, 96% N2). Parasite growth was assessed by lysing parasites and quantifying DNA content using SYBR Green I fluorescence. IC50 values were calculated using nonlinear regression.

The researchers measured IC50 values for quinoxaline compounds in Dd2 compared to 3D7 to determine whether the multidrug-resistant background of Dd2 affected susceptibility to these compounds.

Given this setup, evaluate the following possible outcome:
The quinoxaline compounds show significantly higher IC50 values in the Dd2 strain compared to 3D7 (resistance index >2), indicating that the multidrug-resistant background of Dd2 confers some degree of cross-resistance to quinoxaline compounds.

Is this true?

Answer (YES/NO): NO